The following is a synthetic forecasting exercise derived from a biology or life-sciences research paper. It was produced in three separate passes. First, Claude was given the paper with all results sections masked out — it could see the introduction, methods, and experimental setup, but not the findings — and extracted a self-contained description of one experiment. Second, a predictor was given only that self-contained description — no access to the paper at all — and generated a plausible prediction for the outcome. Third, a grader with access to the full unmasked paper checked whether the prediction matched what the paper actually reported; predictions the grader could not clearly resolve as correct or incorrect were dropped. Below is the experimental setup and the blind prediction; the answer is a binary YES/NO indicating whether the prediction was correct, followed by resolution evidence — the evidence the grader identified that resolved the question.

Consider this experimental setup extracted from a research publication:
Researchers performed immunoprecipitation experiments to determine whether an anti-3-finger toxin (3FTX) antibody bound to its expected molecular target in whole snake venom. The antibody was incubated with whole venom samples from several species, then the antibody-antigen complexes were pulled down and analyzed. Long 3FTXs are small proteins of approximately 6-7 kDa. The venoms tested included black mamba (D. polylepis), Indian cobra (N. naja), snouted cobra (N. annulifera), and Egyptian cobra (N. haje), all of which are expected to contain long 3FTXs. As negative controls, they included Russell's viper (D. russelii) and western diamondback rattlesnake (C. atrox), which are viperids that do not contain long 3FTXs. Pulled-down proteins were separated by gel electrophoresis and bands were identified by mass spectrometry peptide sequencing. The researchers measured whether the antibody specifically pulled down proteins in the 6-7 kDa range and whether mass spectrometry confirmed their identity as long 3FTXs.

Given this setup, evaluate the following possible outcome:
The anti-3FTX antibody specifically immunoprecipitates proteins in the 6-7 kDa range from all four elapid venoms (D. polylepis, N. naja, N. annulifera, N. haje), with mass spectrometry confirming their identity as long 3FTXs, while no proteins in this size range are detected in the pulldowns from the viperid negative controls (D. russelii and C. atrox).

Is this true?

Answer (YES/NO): YES